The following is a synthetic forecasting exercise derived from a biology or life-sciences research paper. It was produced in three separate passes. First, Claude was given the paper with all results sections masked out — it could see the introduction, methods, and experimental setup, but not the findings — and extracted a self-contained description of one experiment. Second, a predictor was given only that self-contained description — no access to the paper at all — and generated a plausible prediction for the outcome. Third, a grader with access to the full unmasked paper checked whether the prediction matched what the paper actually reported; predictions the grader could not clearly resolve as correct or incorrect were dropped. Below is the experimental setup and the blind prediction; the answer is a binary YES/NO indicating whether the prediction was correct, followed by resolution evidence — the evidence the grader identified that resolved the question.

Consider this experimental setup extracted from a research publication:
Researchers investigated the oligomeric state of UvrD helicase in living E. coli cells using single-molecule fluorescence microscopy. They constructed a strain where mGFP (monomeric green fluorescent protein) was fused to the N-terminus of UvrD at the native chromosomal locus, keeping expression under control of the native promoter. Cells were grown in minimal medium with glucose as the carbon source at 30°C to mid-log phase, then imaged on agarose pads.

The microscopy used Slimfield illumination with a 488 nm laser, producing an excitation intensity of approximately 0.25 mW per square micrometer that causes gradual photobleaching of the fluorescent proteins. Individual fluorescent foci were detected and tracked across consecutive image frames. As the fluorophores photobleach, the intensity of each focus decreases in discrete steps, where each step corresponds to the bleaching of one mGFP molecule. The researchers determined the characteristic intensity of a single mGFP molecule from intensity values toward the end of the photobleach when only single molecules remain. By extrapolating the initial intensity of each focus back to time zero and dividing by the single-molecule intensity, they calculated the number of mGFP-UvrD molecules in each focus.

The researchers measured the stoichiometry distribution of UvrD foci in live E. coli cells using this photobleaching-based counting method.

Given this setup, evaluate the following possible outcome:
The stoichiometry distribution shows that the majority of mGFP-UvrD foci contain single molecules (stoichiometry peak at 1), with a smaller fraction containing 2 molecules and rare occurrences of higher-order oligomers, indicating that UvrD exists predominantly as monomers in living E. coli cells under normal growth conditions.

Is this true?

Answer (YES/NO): NO